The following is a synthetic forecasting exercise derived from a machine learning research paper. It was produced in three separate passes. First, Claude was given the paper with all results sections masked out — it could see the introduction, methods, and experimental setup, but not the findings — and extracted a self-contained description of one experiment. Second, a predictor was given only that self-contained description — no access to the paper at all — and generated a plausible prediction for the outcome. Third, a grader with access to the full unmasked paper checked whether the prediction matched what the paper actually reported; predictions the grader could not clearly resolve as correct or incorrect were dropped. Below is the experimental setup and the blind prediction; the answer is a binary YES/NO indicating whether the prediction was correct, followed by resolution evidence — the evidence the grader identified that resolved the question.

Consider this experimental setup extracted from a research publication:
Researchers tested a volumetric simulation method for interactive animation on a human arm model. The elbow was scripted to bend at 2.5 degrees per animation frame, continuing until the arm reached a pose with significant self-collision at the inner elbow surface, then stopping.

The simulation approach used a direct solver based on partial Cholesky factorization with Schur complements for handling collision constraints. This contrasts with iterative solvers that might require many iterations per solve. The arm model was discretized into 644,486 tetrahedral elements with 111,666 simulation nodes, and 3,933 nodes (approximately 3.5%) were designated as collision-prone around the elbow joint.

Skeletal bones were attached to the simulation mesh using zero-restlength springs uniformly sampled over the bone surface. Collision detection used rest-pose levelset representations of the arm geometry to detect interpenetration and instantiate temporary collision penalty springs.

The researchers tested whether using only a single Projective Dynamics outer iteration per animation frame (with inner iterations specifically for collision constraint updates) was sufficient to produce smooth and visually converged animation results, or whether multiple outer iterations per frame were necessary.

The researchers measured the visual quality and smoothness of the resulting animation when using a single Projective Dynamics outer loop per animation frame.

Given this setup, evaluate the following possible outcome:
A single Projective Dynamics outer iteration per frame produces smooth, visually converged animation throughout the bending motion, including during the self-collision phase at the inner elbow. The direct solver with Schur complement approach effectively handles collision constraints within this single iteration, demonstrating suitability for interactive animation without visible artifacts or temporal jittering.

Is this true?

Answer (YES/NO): YES